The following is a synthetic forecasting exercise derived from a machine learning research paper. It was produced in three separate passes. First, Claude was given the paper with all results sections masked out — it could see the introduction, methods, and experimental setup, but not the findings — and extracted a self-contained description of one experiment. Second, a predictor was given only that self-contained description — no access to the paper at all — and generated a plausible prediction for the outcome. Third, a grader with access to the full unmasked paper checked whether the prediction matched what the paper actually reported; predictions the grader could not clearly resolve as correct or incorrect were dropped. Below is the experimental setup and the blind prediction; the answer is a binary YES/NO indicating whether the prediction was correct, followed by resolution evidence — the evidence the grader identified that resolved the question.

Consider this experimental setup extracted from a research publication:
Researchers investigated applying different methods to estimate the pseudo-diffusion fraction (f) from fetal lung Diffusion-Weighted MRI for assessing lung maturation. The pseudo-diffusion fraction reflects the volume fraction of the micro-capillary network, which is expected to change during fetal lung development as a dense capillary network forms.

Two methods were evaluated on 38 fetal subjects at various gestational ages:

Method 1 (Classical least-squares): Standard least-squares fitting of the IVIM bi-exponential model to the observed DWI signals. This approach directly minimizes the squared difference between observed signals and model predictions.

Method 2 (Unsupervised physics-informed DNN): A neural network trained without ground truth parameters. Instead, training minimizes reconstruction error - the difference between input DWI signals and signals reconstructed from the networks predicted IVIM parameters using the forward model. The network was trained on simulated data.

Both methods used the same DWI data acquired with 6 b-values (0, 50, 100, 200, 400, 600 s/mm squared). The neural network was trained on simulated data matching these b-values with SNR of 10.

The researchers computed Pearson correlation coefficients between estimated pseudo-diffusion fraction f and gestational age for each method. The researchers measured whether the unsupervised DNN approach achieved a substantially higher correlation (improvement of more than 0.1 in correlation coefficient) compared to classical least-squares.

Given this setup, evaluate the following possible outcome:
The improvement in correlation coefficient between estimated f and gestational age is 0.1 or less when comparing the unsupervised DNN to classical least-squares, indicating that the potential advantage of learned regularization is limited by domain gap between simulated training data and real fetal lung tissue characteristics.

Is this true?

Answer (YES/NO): NO